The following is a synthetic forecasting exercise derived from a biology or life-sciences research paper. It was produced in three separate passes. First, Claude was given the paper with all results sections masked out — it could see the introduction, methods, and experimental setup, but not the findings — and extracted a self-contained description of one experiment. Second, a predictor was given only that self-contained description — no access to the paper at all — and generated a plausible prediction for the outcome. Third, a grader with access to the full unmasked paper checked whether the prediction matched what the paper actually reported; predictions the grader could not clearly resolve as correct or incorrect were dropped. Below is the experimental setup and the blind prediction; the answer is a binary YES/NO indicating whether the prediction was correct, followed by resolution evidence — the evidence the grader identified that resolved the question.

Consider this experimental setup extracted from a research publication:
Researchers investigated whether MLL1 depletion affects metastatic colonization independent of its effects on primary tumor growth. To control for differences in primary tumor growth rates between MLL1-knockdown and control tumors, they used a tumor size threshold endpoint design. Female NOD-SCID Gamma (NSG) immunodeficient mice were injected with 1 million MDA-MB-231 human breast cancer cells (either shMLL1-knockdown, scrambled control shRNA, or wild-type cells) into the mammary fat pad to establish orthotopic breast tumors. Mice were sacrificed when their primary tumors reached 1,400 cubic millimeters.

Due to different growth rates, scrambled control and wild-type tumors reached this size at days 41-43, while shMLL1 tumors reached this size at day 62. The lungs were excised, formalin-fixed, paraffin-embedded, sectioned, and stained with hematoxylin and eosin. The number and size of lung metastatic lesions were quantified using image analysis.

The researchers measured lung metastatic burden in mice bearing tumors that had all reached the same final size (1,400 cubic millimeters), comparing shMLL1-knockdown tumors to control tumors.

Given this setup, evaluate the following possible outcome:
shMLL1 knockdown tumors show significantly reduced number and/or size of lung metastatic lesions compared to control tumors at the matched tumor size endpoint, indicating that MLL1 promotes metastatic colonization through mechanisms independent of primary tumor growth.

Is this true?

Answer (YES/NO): YES